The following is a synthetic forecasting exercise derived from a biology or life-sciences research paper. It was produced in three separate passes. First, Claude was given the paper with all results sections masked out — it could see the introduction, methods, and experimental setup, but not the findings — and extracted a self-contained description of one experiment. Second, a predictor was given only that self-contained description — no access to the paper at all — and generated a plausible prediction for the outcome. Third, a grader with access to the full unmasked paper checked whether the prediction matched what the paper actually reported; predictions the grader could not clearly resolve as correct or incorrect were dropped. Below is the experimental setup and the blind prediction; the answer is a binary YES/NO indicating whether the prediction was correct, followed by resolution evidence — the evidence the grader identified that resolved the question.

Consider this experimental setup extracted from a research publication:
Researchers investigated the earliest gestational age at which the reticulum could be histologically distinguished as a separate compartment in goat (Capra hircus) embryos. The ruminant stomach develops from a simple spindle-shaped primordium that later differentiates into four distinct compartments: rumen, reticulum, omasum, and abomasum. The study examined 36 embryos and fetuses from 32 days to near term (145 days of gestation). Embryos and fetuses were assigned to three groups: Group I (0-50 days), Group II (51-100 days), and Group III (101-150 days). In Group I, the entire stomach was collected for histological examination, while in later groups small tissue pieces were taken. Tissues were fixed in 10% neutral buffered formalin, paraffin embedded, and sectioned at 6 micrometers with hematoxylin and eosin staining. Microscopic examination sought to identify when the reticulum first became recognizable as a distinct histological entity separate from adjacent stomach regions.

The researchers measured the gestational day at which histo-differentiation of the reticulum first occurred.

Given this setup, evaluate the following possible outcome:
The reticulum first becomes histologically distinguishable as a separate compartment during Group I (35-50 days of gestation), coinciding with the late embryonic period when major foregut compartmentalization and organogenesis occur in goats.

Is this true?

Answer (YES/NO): YES